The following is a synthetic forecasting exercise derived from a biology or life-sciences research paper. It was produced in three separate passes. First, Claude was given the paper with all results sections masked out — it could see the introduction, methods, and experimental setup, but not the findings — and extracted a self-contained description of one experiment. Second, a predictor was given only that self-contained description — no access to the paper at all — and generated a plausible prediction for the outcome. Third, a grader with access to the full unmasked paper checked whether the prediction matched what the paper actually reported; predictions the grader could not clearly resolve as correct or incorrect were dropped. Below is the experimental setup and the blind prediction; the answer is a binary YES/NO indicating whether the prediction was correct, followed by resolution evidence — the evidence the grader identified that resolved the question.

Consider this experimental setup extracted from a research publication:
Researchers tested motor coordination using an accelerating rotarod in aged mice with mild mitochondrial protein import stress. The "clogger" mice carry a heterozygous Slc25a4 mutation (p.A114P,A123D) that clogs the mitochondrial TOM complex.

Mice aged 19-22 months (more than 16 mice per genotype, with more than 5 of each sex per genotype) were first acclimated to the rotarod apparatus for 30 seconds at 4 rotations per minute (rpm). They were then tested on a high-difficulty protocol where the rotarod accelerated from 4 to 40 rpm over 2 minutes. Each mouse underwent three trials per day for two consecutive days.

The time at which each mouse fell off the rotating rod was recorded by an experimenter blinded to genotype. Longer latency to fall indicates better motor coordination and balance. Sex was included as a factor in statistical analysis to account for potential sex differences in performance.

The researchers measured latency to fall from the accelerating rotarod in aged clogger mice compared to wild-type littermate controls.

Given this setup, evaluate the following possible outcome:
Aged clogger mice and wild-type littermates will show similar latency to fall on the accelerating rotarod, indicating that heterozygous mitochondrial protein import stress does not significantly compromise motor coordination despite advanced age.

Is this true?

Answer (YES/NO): NO